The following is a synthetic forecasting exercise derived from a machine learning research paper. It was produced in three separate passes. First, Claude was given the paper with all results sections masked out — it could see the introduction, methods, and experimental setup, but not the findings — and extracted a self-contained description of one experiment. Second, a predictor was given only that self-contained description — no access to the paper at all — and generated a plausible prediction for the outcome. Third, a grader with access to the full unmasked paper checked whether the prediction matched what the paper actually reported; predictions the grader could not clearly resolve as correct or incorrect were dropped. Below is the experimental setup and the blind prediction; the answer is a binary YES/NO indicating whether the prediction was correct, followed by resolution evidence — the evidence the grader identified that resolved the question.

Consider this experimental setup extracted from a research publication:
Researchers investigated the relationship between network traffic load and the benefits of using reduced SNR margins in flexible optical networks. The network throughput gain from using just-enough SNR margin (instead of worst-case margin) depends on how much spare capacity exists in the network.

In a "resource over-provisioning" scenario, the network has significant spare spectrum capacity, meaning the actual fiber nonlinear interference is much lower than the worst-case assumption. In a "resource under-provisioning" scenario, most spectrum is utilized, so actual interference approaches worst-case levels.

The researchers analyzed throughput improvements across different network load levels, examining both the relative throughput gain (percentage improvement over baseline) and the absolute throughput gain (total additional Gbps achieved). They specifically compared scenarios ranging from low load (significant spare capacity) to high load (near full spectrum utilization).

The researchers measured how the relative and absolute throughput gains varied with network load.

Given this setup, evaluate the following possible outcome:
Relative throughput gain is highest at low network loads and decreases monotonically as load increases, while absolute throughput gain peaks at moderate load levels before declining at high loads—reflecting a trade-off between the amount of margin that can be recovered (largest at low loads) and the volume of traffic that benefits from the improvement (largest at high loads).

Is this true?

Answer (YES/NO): YES